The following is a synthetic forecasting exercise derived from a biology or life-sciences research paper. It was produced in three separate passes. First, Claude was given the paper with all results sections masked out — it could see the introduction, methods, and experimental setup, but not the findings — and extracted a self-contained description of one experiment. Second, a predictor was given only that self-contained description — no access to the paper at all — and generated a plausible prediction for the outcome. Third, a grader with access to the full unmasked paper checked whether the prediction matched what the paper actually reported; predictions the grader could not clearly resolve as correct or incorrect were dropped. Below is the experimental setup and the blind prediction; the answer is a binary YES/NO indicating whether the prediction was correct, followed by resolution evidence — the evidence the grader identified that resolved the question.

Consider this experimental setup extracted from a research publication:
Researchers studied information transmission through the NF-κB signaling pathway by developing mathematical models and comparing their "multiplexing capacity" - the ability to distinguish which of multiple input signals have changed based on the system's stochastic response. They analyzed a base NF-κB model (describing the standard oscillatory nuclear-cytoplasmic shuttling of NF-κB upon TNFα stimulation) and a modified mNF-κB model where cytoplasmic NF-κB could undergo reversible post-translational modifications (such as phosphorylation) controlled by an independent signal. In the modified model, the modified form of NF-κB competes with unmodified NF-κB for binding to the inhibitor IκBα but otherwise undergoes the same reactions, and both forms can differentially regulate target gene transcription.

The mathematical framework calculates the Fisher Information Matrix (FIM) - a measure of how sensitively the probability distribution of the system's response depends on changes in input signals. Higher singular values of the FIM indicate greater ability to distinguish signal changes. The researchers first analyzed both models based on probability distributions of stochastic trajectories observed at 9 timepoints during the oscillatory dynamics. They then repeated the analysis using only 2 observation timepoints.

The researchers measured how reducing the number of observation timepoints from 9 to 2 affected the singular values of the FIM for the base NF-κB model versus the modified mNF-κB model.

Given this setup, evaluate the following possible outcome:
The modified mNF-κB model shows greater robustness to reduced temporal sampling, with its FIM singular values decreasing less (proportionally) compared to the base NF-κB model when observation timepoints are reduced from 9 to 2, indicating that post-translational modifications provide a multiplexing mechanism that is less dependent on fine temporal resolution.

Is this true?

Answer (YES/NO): NO